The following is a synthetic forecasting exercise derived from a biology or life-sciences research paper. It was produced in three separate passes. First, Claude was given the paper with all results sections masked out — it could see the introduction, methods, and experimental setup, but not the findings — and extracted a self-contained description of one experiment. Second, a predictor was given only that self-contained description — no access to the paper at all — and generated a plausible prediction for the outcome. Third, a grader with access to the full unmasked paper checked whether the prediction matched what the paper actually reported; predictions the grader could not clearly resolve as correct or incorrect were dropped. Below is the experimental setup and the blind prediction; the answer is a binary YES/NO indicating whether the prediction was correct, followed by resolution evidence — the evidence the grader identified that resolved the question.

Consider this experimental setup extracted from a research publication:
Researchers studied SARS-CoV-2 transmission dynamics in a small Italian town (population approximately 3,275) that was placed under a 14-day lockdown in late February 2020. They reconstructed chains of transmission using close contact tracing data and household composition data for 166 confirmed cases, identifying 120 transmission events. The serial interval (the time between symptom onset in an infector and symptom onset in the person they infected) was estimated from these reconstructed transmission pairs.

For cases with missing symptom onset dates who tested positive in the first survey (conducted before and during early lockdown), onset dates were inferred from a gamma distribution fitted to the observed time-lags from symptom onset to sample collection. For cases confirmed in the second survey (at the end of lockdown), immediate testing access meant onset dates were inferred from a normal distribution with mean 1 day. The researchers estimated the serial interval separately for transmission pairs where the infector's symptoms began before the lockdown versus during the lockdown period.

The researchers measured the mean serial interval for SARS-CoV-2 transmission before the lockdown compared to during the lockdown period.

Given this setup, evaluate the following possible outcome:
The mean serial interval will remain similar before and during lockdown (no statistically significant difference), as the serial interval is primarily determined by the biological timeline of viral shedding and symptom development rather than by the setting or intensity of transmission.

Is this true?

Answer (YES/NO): NO